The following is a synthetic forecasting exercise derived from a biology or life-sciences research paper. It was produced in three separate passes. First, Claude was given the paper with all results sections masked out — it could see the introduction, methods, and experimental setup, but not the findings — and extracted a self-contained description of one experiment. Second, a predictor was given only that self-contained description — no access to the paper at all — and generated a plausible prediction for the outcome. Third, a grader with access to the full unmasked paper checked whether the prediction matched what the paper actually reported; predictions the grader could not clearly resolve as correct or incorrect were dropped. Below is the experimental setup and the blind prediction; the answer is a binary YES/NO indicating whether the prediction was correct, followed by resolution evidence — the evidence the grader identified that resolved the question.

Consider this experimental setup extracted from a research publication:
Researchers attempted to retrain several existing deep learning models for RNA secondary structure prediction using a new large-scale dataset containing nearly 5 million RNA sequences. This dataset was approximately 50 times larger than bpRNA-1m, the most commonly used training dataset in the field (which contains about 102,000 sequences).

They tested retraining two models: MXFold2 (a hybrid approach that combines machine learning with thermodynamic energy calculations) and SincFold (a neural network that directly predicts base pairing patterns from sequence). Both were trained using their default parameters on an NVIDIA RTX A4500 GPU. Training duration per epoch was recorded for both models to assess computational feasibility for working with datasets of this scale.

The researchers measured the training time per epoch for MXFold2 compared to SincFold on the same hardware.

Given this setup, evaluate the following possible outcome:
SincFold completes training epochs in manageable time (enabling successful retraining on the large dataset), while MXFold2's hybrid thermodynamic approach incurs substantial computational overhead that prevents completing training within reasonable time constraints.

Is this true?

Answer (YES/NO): YES